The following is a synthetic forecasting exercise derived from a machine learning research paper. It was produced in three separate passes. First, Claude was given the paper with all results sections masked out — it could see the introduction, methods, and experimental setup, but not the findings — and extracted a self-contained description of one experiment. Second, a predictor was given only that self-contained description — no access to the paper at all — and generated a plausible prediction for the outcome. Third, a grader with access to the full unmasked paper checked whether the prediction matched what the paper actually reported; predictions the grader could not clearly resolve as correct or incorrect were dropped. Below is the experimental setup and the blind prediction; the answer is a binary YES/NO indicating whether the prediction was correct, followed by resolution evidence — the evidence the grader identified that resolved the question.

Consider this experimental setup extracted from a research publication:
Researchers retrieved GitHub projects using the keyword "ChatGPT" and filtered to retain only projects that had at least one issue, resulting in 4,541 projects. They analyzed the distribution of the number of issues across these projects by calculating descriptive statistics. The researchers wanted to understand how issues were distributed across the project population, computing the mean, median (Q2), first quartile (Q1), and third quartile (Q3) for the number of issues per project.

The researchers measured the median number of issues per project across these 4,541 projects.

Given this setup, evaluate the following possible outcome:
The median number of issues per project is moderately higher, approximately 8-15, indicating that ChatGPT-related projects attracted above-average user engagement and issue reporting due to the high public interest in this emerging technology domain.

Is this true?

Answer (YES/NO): NO